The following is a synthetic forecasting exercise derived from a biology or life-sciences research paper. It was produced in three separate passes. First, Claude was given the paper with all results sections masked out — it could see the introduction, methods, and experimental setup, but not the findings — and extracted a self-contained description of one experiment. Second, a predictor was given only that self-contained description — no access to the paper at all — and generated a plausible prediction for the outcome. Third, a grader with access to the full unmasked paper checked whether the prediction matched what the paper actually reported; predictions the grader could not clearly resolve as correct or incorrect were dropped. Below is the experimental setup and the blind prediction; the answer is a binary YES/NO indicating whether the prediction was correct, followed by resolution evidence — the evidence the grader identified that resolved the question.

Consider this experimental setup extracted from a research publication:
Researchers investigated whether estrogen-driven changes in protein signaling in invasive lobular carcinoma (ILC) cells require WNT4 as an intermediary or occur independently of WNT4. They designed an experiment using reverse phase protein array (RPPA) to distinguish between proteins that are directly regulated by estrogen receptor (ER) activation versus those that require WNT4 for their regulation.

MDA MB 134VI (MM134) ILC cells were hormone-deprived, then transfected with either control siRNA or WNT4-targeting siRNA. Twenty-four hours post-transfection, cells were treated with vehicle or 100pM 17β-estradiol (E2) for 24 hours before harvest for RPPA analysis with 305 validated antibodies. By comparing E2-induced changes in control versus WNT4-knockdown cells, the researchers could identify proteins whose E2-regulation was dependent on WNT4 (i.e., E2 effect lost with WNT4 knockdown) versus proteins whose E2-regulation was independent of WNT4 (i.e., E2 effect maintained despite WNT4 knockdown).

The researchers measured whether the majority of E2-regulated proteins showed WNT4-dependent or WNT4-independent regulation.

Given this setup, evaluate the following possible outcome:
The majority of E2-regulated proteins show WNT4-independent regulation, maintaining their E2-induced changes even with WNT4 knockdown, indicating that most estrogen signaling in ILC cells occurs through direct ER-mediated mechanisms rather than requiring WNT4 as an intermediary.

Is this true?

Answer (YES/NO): YES